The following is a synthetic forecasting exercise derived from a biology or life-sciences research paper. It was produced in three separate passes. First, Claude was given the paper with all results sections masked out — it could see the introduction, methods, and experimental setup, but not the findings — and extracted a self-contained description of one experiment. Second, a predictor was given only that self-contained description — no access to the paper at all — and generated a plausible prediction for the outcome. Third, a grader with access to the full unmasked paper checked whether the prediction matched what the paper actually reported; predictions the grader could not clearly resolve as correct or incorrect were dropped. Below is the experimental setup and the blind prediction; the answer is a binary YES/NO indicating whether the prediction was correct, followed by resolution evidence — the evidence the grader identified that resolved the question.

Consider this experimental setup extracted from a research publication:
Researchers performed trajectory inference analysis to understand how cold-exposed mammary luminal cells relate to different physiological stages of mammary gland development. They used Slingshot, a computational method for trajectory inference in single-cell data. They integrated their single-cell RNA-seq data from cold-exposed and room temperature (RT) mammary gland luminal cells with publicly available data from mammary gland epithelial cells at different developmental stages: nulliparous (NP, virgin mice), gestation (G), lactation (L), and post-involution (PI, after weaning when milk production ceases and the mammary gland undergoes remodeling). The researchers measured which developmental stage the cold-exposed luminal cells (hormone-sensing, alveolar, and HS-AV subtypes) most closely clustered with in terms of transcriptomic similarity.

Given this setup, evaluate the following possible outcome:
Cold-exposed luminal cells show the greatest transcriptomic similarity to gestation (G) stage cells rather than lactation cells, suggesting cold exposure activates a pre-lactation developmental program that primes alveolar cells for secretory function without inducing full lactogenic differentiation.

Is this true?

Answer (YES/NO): NO